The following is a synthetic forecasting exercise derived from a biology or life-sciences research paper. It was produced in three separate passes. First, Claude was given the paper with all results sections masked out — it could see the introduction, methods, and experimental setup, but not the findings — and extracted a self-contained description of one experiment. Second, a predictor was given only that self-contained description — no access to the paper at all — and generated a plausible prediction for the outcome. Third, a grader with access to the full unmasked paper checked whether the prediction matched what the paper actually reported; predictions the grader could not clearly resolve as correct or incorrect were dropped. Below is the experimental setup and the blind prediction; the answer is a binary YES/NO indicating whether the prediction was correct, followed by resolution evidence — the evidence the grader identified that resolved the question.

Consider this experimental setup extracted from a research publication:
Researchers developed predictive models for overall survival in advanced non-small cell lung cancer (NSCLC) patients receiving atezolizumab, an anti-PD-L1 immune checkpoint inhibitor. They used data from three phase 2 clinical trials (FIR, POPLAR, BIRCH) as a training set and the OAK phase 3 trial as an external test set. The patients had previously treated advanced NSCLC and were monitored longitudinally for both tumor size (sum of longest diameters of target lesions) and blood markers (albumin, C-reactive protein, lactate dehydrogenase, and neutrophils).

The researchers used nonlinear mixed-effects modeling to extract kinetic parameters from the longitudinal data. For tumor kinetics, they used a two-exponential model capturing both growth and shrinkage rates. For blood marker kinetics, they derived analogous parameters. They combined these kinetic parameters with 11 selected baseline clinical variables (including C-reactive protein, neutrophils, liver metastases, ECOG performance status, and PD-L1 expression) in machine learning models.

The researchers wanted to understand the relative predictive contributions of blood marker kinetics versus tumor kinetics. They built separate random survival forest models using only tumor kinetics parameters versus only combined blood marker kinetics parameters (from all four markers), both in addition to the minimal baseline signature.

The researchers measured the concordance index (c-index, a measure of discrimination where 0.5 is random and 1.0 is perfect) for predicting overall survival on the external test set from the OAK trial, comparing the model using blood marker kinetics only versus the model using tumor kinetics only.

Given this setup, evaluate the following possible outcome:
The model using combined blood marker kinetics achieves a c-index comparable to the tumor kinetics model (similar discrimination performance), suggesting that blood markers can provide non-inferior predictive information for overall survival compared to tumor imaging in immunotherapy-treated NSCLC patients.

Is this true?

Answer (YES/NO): NO